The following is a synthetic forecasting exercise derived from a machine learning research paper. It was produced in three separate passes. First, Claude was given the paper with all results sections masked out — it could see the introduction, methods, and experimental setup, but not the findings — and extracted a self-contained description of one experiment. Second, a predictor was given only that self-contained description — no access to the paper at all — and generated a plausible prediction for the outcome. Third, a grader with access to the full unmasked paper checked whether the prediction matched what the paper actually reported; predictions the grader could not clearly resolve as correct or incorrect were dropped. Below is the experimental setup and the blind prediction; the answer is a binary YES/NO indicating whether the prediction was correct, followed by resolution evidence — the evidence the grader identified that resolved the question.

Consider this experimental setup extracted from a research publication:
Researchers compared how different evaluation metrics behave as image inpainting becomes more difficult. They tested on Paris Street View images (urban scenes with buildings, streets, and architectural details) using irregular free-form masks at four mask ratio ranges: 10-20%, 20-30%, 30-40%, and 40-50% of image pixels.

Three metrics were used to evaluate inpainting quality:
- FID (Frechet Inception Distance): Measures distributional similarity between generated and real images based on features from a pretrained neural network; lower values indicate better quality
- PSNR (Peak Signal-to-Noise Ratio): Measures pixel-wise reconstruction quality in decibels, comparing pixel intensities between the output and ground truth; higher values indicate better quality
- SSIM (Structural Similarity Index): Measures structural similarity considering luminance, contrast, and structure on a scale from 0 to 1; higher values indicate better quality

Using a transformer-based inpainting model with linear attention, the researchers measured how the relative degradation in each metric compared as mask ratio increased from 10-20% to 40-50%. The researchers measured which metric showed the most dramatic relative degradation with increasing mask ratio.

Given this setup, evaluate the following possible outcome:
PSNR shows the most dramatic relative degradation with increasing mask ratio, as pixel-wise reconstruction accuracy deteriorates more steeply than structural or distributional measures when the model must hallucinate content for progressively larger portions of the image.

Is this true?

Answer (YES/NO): NO